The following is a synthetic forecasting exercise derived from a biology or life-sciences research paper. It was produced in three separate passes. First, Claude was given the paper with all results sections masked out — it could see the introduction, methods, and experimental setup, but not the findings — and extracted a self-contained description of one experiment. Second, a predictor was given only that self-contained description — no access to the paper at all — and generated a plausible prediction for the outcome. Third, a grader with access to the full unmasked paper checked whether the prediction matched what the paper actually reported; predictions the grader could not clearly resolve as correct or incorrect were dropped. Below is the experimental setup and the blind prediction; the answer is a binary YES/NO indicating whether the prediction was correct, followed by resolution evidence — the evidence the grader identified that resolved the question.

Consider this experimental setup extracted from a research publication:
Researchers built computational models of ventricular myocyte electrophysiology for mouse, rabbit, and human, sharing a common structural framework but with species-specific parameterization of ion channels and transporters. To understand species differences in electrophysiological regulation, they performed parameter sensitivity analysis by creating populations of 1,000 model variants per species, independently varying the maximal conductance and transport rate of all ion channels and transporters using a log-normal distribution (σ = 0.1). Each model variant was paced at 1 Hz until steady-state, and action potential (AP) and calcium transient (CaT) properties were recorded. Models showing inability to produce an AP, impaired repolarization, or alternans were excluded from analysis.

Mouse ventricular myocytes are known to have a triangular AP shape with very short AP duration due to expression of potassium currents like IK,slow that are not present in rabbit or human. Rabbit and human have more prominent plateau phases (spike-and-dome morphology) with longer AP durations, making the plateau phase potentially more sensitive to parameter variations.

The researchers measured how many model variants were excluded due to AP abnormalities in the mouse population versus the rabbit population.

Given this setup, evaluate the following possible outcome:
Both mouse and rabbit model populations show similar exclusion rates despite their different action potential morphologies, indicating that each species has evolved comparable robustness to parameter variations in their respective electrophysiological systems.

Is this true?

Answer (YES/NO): NO